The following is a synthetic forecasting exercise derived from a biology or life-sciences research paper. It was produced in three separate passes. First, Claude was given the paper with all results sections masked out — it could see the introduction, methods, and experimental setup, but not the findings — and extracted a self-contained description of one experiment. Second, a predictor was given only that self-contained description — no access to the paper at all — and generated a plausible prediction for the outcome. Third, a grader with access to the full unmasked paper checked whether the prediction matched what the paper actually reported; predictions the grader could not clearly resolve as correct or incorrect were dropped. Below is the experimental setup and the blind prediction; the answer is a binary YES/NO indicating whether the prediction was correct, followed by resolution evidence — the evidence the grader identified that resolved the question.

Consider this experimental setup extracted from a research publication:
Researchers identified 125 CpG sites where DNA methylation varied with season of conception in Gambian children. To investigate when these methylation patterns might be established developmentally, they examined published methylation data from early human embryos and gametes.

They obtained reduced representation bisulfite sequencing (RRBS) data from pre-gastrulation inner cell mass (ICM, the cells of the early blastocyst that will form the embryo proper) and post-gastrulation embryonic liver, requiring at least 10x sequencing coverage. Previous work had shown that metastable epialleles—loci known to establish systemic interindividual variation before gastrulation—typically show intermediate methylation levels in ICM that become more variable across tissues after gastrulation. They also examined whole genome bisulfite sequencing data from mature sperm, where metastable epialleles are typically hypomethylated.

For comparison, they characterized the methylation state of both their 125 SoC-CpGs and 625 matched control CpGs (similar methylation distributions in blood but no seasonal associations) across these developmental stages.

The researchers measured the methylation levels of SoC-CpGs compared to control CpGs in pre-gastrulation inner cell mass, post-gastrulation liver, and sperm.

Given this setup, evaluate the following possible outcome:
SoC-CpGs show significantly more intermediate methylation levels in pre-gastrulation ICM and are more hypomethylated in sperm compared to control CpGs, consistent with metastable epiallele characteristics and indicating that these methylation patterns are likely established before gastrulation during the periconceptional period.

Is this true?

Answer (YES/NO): NO